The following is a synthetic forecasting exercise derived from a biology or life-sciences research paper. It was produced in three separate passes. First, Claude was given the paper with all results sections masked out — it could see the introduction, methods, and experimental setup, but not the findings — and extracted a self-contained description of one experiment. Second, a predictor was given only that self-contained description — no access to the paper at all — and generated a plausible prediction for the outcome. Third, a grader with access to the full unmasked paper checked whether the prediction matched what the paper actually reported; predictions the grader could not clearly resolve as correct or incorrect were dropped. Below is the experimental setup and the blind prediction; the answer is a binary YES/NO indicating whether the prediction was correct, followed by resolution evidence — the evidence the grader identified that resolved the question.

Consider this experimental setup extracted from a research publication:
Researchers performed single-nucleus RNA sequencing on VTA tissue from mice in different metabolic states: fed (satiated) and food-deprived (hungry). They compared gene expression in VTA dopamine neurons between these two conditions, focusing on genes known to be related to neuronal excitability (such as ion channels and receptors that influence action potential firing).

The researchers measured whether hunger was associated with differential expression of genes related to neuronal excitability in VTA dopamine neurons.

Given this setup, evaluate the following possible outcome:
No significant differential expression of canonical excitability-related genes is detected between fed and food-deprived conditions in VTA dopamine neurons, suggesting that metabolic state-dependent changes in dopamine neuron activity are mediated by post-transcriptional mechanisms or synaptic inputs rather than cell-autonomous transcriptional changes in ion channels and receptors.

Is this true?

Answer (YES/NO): NO